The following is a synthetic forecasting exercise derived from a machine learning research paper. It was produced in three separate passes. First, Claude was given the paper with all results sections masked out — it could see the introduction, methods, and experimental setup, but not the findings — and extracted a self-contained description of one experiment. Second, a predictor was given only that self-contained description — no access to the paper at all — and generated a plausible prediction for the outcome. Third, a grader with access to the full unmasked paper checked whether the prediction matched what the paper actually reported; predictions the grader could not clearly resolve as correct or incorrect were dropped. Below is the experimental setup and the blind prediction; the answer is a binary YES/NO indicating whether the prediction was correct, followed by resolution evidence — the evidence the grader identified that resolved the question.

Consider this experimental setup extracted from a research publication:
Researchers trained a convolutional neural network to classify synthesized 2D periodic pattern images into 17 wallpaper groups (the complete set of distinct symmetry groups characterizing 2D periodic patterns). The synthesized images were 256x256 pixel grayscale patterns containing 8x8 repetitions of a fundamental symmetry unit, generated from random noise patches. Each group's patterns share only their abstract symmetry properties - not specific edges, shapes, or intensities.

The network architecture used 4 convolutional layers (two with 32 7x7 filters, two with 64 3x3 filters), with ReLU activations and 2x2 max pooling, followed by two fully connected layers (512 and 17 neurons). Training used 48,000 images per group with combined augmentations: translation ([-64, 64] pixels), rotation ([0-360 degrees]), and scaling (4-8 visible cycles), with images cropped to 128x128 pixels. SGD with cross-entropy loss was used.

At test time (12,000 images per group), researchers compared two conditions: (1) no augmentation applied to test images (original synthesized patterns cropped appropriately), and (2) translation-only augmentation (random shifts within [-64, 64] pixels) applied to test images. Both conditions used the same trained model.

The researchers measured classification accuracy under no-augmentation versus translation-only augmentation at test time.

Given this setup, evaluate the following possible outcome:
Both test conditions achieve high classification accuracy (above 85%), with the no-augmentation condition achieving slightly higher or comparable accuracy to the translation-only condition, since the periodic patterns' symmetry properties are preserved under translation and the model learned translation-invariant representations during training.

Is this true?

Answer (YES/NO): NO